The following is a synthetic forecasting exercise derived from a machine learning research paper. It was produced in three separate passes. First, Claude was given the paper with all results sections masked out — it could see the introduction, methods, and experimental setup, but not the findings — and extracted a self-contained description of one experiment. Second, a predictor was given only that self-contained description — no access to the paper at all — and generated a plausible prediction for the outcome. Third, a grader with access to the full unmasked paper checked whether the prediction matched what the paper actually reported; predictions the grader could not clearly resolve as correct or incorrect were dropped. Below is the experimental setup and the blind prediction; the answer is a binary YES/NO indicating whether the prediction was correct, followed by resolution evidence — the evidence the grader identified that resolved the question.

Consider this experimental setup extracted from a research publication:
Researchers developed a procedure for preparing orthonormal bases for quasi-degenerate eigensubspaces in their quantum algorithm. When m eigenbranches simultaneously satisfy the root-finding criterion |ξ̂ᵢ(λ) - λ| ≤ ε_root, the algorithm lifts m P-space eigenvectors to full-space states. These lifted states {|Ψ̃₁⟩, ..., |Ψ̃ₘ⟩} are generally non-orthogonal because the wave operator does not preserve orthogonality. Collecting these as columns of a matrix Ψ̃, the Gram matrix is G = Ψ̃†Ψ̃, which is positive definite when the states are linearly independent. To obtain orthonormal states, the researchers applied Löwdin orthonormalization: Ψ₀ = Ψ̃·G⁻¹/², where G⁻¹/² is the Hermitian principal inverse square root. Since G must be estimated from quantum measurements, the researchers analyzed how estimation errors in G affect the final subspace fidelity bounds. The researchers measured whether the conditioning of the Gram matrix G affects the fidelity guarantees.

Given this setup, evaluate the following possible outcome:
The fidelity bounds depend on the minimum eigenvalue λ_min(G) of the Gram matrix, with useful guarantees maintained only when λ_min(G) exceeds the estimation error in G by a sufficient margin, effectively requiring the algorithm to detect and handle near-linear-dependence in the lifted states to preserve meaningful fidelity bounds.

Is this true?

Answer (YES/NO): YES